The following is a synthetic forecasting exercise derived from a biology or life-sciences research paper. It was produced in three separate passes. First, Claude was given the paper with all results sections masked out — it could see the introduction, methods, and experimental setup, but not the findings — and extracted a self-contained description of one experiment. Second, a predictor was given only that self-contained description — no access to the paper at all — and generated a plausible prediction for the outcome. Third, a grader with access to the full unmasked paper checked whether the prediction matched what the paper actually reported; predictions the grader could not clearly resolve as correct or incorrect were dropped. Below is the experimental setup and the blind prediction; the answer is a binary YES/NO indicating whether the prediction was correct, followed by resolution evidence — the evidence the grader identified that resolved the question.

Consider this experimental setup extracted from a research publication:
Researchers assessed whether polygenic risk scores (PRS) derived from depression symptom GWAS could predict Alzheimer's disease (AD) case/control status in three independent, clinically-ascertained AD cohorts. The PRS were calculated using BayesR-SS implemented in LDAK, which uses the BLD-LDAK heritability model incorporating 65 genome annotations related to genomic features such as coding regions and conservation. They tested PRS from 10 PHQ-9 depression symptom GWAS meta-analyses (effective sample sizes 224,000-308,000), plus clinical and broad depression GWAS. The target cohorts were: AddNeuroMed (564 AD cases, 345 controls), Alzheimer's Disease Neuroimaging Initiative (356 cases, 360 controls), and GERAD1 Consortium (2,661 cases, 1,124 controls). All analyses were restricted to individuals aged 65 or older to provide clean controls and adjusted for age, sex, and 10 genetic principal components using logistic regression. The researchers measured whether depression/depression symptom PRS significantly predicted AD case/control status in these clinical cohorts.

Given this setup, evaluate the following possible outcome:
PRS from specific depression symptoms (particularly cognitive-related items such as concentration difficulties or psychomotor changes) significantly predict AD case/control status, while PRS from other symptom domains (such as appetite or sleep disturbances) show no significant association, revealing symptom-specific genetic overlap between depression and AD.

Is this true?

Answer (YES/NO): NO